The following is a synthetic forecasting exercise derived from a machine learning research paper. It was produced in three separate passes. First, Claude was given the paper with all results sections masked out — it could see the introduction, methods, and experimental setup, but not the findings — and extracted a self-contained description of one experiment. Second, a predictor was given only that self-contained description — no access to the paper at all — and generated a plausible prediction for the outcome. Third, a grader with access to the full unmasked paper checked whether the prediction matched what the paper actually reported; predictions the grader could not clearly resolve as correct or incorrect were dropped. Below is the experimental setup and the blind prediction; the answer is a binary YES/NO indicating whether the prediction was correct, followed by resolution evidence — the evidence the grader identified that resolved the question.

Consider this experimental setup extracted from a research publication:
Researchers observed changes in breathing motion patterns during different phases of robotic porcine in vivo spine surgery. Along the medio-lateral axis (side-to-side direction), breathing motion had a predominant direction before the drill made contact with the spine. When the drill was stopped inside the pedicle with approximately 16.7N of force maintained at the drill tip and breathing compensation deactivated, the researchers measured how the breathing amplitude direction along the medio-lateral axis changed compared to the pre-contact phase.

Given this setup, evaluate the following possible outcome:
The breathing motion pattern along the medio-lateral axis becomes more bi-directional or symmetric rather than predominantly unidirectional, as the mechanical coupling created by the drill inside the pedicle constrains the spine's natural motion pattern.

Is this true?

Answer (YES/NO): NO